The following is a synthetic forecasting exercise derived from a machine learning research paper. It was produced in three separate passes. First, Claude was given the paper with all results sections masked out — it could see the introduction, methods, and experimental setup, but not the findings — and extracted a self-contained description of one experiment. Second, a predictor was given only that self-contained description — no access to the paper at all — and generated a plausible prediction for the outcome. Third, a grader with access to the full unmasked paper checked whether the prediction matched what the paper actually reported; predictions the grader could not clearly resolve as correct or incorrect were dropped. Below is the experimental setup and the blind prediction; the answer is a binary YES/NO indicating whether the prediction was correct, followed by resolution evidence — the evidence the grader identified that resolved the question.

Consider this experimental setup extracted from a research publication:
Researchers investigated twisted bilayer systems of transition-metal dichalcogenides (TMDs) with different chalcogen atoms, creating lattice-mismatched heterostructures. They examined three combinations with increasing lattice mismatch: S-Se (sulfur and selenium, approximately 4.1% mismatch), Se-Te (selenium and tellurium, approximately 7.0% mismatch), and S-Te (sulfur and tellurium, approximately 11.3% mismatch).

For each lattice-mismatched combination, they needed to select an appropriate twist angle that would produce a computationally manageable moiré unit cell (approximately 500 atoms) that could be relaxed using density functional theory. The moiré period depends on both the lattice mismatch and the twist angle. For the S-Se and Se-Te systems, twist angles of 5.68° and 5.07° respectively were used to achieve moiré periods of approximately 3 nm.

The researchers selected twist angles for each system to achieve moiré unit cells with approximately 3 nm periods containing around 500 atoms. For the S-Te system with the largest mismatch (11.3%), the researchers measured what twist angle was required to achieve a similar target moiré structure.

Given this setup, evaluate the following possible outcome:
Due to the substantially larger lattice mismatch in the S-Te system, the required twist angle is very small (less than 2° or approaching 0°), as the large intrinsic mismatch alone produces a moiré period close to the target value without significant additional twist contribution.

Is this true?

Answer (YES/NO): YES